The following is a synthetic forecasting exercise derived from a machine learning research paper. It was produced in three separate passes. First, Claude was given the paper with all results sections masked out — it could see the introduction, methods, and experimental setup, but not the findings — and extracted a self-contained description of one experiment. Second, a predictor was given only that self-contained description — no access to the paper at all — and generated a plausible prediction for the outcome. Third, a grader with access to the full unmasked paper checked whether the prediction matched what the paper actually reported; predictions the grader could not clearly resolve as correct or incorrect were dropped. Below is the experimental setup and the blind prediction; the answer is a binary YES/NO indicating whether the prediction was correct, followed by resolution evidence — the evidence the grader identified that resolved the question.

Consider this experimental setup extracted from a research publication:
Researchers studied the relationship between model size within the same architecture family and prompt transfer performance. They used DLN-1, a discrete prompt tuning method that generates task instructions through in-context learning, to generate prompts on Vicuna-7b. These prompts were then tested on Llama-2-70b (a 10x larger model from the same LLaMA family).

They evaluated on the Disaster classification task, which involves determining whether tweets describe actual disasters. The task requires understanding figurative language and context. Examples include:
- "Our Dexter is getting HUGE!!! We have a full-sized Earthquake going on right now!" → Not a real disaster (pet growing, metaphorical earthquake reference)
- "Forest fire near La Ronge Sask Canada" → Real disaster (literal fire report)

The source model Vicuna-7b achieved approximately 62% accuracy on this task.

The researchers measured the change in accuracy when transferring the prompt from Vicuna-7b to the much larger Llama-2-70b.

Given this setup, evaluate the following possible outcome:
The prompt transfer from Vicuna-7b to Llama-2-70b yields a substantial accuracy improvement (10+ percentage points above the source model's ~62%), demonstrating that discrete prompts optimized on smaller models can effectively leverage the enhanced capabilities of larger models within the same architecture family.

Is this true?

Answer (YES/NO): YES